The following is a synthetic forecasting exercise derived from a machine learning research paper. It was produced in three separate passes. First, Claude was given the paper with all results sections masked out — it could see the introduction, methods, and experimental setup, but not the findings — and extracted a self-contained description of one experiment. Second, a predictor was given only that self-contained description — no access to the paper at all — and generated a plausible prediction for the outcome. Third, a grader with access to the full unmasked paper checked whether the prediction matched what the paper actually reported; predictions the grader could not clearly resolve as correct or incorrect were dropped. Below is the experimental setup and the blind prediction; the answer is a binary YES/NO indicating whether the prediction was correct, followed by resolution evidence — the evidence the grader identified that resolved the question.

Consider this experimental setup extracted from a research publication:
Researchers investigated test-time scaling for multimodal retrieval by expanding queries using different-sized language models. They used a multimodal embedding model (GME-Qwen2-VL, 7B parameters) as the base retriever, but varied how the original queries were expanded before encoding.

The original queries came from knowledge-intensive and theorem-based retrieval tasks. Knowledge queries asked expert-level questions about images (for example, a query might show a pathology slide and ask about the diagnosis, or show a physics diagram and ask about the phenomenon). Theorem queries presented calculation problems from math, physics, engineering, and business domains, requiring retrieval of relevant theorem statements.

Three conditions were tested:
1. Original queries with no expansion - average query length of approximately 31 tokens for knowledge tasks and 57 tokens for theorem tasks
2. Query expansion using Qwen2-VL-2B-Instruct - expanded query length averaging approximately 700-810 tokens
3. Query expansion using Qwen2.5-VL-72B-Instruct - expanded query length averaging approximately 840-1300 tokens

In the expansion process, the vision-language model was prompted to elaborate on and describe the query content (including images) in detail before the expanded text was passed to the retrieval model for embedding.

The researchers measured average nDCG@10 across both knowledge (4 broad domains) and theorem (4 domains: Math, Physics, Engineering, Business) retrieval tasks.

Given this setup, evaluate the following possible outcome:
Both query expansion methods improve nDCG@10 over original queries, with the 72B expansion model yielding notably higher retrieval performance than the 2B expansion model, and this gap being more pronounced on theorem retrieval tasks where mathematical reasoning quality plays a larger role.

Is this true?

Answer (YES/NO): NO